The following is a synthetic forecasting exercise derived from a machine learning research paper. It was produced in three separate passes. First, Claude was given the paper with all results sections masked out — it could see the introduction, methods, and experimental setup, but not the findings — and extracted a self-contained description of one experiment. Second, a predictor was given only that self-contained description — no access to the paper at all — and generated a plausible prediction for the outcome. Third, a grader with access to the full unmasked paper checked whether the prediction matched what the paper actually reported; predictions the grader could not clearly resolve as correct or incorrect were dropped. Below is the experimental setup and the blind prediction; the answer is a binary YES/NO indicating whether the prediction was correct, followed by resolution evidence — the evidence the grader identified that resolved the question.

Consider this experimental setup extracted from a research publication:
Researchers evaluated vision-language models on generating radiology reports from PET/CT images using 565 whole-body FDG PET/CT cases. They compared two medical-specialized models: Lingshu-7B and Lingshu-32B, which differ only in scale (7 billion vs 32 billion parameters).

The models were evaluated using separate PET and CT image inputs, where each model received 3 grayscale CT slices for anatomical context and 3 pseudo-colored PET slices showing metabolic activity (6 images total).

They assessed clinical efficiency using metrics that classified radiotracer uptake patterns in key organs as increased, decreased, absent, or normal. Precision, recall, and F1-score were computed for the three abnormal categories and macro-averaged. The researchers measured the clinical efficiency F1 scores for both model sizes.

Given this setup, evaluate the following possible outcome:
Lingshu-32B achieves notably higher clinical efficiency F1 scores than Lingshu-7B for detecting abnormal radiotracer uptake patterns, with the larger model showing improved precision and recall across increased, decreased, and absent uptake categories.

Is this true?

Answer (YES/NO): NO